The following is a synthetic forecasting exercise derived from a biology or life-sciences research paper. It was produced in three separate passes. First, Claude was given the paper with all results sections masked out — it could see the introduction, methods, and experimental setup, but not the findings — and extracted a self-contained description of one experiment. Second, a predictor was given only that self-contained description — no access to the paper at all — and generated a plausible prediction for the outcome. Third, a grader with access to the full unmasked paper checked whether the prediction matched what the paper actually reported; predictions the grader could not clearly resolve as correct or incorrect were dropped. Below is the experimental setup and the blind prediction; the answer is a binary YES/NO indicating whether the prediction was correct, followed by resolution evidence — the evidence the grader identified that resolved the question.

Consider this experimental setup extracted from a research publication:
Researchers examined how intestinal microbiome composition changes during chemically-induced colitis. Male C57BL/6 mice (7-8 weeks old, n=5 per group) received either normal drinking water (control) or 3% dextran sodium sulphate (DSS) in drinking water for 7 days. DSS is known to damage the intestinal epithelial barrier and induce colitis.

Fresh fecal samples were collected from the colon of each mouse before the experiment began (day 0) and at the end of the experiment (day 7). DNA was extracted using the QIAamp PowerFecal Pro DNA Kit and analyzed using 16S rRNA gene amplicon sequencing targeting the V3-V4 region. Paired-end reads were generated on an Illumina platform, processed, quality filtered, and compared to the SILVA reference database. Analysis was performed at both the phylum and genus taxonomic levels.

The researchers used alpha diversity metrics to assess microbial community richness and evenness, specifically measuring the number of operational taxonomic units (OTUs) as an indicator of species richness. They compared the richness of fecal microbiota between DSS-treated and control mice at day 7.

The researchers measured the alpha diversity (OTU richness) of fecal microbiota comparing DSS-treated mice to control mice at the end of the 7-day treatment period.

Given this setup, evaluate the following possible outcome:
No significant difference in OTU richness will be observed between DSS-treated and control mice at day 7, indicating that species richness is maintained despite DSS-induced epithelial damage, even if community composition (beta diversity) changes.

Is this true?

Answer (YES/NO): NO